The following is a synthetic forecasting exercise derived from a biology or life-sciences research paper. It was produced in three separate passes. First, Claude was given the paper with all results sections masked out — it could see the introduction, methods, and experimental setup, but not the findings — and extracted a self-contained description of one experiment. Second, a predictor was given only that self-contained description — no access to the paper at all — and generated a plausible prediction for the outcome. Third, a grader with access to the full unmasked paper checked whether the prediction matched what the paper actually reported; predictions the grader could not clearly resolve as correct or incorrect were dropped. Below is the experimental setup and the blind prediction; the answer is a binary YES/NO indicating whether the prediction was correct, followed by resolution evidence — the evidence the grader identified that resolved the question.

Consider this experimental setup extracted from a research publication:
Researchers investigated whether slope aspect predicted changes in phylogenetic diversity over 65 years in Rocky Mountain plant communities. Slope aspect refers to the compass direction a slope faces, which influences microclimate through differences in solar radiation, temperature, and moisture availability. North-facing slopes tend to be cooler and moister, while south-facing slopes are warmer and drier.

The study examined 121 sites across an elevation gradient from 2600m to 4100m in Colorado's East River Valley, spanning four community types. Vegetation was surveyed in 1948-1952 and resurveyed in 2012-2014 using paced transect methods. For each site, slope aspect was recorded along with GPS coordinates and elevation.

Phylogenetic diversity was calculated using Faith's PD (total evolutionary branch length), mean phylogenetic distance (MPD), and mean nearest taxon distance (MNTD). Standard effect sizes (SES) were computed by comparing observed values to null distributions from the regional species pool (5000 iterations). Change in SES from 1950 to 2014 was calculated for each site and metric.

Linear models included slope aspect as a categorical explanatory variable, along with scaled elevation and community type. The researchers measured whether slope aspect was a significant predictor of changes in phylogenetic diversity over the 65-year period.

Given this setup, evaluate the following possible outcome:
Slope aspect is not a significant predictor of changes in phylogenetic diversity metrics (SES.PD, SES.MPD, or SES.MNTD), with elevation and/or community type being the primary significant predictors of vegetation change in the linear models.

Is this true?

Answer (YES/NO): YES